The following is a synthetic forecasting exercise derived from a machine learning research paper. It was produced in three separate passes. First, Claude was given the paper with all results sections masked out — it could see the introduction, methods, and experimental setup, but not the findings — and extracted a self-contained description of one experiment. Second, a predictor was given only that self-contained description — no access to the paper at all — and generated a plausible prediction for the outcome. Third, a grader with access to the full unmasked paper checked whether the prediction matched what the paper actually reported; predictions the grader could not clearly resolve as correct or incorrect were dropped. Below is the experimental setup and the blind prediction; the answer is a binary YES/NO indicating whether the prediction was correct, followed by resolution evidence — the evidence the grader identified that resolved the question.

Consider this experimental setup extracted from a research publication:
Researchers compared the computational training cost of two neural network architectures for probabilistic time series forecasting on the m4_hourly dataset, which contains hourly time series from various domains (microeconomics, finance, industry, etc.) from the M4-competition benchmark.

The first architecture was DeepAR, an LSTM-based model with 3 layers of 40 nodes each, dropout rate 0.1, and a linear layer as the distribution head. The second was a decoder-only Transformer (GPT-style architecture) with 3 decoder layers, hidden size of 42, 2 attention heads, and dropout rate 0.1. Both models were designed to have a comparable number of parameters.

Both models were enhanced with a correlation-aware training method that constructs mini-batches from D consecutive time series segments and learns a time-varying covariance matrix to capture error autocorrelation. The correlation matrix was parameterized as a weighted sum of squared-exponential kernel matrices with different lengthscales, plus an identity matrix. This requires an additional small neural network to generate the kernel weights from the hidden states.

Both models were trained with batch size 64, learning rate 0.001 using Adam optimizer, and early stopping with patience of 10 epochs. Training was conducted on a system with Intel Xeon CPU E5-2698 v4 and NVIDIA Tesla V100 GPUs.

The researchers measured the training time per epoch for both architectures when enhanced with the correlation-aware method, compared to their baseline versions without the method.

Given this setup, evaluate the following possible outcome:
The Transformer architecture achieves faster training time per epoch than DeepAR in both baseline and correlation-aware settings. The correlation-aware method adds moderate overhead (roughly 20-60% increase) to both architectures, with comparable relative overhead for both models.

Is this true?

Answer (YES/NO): NO